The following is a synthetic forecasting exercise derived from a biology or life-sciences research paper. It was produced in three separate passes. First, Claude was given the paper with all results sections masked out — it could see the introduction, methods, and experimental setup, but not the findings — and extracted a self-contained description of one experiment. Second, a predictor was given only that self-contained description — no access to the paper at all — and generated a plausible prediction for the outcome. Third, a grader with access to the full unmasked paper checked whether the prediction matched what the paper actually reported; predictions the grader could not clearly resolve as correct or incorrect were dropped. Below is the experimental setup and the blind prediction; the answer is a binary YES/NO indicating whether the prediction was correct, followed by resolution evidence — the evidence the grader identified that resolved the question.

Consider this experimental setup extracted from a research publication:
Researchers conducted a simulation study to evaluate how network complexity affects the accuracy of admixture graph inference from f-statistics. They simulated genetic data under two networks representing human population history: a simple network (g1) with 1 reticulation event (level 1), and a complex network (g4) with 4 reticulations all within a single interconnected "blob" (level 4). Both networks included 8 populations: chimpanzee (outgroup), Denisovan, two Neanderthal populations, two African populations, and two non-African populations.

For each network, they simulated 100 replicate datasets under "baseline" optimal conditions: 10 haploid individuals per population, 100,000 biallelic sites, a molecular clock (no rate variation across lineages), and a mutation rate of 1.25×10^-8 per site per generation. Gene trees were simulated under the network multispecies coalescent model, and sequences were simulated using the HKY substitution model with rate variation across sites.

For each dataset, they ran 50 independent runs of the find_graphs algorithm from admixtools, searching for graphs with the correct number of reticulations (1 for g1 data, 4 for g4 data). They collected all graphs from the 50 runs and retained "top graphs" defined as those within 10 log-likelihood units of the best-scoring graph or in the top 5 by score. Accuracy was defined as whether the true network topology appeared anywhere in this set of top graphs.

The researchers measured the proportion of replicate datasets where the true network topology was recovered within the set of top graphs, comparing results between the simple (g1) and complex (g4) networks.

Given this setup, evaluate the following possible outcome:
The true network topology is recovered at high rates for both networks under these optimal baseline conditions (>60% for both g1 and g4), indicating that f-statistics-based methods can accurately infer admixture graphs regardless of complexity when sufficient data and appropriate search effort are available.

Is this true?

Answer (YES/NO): NO